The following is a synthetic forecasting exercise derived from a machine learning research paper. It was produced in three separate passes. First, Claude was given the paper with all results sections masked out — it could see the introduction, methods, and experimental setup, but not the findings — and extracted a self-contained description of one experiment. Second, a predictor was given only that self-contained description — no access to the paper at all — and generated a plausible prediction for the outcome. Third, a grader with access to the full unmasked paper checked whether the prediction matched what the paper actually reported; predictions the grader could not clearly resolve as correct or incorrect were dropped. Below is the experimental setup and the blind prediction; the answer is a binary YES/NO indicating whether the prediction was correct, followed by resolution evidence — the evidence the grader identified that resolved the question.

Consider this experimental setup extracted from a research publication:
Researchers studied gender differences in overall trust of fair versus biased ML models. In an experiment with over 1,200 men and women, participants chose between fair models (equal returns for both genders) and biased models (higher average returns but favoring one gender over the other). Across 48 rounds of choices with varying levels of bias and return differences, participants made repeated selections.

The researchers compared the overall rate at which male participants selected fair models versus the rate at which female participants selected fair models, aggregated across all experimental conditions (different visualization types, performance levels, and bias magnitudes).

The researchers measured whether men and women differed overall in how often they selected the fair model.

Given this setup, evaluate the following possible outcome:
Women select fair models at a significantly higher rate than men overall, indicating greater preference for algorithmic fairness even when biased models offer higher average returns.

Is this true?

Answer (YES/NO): YES